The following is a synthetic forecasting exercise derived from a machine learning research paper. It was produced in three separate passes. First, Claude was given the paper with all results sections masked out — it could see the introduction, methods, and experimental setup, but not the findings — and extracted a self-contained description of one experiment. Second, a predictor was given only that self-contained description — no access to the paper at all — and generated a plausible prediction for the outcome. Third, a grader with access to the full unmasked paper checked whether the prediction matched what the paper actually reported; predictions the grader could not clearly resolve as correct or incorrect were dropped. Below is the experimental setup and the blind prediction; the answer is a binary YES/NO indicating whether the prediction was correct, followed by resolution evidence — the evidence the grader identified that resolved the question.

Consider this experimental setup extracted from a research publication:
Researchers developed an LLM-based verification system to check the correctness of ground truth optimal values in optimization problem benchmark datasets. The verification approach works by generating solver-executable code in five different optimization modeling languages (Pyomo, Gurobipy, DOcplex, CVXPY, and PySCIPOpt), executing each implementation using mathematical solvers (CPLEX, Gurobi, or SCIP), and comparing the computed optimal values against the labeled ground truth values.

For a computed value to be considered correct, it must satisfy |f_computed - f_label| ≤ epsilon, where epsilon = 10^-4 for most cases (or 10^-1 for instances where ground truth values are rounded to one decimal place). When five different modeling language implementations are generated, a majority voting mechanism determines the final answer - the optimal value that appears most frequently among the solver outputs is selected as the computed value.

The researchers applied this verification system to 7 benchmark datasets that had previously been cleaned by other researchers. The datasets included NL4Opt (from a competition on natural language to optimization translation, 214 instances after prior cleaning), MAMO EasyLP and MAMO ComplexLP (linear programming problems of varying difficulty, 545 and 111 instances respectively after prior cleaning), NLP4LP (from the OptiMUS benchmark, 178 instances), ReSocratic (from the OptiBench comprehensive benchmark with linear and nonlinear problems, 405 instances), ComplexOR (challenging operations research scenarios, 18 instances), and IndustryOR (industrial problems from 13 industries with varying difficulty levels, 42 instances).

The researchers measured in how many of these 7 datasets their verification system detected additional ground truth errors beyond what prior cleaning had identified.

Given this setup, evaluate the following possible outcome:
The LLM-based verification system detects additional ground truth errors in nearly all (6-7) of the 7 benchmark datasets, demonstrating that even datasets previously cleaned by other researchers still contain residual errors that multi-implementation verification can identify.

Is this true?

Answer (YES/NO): NO